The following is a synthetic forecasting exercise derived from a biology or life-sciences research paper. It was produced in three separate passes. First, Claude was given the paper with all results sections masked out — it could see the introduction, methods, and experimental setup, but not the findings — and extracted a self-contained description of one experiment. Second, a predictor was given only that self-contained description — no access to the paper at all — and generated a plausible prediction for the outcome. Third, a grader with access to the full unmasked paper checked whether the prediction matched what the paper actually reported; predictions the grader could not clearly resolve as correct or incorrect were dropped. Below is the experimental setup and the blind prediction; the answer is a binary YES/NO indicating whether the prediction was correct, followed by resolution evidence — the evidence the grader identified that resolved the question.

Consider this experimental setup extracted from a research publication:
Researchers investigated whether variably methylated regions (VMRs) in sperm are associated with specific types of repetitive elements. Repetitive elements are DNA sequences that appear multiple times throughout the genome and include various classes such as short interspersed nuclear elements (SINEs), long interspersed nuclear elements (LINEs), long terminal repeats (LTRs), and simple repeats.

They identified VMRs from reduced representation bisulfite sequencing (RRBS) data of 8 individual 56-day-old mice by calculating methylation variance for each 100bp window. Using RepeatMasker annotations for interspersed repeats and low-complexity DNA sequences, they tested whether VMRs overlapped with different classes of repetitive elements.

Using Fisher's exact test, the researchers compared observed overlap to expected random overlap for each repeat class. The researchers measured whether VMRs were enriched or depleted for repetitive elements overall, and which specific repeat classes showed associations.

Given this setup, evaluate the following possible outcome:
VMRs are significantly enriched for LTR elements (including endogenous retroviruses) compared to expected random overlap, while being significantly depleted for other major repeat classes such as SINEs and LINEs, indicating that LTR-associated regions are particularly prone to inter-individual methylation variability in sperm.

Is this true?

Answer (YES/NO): NO